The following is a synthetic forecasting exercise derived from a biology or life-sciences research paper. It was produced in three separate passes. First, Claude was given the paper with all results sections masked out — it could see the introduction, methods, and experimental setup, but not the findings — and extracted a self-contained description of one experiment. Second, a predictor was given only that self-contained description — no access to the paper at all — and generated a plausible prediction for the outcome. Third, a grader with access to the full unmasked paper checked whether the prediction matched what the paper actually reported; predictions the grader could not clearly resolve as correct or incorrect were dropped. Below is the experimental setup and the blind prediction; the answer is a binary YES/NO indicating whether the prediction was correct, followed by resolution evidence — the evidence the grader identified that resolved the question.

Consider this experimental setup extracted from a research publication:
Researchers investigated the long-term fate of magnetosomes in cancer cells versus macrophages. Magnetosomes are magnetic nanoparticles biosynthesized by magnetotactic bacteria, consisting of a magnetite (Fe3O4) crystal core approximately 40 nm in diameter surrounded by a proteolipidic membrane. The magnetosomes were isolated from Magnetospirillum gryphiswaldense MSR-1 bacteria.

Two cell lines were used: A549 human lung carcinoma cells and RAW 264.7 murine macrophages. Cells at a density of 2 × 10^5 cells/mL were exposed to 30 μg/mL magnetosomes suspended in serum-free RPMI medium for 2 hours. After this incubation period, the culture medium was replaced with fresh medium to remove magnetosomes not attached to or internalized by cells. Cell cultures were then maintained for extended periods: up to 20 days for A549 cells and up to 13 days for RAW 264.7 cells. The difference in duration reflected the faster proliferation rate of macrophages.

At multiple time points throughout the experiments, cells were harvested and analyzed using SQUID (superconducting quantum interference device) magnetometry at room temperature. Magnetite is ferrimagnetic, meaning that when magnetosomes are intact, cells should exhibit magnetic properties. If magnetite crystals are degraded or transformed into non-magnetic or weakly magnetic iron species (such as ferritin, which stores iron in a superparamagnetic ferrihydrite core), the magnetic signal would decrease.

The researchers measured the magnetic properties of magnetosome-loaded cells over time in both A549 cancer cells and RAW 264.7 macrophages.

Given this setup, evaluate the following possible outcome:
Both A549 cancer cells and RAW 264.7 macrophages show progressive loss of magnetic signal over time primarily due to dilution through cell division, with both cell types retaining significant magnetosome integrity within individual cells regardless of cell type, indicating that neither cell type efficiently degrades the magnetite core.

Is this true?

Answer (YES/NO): NO